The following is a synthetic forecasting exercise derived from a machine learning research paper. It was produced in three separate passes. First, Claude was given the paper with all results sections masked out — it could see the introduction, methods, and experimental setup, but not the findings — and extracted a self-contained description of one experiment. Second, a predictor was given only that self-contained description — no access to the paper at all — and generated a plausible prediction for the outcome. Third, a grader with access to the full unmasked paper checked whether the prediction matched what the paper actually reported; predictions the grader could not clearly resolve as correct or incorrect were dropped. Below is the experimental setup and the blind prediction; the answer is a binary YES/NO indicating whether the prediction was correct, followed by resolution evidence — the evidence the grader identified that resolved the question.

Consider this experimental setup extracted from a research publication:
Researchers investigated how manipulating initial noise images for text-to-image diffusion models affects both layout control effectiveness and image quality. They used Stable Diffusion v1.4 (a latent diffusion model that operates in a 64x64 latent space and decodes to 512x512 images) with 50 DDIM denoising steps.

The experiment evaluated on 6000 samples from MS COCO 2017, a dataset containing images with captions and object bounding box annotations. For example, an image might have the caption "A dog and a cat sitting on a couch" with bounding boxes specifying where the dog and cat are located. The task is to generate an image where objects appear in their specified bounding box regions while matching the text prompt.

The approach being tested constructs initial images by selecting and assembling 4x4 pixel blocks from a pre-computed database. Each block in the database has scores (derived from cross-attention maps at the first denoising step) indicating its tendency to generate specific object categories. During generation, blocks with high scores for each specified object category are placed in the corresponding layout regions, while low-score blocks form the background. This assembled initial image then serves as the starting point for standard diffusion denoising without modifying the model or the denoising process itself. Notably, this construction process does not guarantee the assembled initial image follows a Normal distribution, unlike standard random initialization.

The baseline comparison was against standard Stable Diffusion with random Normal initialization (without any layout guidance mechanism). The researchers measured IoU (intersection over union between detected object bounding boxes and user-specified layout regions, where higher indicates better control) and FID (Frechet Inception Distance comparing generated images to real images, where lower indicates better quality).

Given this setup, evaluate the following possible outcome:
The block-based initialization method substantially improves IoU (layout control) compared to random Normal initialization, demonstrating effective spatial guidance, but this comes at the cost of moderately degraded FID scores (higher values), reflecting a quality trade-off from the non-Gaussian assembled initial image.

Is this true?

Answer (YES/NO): NO